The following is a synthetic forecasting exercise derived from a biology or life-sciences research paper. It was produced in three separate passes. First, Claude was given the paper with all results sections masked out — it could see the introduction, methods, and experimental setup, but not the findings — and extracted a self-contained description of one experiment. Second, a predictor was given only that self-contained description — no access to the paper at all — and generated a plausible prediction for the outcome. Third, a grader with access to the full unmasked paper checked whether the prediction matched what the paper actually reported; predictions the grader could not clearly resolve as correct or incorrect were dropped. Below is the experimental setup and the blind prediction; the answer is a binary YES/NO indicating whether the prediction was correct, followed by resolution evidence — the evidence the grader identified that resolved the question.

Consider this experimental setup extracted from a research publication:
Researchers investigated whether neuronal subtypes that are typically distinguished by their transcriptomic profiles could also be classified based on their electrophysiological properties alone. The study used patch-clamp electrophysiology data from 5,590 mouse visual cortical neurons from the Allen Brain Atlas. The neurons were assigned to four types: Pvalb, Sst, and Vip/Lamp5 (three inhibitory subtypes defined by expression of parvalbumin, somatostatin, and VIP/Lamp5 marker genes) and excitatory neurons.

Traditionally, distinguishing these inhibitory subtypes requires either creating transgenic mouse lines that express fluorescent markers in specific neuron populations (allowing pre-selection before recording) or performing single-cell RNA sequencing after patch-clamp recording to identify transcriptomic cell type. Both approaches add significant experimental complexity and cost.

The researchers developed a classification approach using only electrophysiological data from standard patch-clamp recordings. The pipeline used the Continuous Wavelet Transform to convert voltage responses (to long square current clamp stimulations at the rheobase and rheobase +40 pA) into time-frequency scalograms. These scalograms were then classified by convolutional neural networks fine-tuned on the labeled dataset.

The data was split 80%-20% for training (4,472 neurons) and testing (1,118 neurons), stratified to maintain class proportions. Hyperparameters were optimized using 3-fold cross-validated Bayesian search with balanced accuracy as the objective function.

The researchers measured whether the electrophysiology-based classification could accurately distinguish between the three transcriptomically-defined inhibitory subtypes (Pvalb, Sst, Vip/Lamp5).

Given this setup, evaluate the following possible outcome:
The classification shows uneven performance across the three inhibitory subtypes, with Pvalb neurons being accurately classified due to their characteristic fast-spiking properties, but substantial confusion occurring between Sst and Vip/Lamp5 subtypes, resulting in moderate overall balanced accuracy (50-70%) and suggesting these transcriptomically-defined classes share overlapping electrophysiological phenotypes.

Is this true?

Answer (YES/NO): NO